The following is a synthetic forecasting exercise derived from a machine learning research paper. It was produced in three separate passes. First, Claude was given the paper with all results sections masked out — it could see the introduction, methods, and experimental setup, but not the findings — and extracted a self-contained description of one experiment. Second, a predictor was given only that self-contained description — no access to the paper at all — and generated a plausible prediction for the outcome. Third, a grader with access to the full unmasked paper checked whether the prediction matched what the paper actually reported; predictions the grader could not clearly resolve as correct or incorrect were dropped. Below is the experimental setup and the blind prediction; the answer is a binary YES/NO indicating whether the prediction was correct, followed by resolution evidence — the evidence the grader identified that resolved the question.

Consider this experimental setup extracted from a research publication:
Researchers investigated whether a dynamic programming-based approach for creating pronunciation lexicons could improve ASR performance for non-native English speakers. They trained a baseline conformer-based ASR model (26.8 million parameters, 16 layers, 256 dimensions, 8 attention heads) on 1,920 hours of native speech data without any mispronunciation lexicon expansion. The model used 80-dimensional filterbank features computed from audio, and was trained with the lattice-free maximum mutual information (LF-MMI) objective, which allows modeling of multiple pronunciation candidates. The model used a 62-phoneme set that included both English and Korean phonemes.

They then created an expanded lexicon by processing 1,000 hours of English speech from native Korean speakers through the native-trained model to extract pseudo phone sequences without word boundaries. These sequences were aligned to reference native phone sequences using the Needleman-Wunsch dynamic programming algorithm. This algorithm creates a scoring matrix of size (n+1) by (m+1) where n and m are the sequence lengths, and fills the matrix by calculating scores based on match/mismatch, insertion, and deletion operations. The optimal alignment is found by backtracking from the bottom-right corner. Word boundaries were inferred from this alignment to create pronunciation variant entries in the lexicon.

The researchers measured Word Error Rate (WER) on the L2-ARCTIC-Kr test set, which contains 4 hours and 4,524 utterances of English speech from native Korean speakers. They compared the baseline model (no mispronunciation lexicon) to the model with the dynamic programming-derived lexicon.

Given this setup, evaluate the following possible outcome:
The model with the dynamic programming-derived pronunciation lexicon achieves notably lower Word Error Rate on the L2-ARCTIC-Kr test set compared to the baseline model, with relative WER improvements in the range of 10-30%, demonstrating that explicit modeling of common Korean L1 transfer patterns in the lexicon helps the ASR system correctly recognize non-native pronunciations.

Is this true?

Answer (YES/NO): NO